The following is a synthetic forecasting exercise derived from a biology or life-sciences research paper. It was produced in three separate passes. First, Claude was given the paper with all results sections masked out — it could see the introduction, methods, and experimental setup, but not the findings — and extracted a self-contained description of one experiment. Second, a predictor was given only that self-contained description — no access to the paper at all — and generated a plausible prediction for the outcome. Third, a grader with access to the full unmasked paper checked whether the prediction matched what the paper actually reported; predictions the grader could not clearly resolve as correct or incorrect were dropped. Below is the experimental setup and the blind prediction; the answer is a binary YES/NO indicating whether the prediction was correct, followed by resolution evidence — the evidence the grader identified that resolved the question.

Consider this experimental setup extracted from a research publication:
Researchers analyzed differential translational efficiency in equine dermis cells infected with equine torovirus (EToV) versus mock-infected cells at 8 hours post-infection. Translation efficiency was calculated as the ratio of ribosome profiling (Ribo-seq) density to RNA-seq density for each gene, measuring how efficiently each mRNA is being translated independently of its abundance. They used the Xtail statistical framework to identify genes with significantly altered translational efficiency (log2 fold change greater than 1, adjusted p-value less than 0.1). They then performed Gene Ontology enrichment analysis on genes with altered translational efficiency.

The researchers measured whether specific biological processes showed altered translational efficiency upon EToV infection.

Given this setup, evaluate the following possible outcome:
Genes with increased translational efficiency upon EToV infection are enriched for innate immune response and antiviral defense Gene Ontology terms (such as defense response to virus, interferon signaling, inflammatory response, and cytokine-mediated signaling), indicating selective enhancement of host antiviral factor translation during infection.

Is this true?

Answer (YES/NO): NO